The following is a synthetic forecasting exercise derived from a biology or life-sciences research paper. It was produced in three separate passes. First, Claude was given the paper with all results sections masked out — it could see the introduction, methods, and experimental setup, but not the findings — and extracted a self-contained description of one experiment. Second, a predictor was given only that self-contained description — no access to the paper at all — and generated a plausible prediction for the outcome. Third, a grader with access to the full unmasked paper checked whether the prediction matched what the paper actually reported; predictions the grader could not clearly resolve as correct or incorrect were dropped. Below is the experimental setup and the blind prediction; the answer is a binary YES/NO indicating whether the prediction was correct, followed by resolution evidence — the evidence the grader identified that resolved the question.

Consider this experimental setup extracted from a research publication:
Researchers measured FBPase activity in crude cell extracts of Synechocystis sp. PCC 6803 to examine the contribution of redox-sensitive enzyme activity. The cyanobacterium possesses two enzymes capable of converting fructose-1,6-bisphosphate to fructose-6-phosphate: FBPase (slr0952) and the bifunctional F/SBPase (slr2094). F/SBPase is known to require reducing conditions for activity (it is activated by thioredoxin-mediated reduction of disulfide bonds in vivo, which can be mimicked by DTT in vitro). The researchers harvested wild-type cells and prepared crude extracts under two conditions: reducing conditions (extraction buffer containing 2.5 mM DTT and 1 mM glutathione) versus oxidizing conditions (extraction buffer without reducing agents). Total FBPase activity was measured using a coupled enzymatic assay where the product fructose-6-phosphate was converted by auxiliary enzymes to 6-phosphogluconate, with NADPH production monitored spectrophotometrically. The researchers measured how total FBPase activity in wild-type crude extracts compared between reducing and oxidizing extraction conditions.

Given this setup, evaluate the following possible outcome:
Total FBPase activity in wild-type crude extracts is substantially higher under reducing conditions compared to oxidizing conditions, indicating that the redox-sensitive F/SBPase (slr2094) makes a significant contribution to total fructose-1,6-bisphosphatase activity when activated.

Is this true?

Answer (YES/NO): YES